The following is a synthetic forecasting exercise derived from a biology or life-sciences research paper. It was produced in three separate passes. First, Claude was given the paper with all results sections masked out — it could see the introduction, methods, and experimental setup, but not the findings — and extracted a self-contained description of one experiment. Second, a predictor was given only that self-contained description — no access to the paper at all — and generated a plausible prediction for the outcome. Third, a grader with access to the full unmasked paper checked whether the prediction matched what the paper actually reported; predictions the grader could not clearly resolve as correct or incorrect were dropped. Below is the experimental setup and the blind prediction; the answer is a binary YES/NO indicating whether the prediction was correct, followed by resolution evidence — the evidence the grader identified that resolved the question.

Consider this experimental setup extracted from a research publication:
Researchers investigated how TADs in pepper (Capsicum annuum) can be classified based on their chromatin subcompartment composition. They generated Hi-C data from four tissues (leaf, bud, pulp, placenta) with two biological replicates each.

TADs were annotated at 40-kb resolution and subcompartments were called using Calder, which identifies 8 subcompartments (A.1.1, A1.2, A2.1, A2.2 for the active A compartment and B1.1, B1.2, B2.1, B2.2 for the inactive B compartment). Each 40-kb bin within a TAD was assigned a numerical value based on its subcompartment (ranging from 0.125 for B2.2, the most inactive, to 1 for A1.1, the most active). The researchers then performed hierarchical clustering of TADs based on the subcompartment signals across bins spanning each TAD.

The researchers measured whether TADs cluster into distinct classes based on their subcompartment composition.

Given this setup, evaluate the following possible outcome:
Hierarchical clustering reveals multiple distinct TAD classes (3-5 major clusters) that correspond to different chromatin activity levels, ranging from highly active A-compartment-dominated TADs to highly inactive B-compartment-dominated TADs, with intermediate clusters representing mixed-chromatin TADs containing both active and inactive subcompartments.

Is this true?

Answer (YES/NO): YES